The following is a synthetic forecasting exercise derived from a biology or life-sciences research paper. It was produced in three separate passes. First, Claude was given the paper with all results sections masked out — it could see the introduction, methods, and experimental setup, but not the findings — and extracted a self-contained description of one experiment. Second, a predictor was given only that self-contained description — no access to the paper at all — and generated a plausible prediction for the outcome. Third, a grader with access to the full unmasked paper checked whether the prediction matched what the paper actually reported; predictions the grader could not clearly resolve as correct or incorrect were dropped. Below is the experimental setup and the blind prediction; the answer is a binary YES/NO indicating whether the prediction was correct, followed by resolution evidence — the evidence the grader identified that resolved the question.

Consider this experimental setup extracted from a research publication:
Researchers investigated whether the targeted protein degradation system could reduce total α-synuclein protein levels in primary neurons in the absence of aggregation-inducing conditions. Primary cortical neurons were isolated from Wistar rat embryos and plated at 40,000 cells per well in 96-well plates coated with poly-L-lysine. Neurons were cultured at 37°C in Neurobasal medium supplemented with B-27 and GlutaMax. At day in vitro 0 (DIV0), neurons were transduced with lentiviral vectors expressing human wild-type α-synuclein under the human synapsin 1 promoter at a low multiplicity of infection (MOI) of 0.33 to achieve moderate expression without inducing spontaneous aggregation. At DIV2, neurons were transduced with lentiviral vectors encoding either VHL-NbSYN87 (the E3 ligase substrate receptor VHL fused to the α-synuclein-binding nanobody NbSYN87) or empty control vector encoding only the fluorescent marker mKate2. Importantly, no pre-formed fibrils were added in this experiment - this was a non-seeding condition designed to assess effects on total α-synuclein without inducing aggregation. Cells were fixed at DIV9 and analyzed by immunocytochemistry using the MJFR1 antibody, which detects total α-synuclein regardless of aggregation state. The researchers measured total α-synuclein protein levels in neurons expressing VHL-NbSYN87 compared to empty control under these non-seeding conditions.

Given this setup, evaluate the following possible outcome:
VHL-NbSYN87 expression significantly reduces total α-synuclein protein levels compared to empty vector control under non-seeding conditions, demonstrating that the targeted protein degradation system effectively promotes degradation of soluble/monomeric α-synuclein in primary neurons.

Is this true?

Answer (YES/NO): YES